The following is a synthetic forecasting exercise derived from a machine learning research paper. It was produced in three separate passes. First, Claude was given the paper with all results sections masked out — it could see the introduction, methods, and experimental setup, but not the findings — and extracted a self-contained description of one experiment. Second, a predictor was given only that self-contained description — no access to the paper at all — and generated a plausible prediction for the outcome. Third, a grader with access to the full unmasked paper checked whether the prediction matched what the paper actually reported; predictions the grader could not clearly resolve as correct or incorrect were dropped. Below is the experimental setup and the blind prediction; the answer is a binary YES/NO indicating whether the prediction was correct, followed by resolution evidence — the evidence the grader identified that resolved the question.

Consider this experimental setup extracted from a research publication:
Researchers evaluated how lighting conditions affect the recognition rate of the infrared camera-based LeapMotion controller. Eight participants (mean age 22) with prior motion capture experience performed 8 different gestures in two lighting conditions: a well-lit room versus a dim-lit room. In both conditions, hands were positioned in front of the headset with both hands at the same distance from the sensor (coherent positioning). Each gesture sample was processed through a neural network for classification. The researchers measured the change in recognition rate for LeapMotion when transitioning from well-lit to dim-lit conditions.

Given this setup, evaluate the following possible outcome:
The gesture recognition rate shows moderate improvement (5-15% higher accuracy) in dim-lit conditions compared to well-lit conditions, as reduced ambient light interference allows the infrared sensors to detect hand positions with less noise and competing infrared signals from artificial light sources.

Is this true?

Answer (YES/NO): NO